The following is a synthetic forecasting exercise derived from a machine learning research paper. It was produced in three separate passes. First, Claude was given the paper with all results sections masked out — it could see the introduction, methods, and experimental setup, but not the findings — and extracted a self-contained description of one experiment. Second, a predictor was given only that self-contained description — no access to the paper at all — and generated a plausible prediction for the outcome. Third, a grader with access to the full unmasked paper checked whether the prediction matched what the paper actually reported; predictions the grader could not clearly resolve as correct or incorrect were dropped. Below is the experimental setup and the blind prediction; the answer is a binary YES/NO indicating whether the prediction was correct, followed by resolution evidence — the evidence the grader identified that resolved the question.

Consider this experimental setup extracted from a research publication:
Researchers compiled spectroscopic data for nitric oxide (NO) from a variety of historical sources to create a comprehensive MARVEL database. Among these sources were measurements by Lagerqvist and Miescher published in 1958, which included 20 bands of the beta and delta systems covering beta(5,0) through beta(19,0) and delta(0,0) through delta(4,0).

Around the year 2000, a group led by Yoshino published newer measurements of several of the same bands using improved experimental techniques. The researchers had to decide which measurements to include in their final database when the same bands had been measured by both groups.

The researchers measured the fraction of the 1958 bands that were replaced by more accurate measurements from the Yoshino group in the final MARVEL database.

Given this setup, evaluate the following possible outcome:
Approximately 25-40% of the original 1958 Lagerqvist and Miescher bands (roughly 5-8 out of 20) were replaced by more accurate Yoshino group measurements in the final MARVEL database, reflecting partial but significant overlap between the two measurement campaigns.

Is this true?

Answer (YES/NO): NO